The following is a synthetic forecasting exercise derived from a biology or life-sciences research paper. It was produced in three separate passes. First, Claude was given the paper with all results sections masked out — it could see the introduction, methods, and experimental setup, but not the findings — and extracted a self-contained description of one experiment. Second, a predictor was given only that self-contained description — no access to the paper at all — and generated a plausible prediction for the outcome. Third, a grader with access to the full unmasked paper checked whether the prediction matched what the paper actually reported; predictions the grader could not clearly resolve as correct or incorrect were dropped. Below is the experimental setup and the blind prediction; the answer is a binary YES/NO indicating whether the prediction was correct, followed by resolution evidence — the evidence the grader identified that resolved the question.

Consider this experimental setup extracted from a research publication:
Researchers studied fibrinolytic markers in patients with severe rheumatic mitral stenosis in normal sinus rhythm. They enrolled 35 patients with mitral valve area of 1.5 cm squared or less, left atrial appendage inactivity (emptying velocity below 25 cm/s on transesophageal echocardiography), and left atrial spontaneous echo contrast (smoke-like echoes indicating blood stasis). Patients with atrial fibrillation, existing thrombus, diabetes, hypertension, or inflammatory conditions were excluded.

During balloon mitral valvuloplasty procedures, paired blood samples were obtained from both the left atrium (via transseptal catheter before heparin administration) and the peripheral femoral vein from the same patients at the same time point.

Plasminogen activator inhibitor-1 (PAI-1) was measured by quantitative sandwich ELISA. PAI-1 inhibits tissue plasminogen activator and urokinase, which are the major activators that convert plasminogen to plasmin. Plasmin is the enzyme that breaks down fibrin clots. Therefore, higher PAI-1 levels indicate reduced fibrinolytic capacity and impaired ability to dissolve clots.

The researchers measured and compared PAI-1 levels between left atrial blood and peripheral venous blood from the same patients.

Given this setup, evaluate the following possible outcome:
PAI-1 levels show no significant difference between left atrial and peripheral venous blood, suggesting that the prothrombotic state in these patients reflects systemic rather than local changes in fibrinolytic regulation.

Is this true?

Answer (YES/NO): NO